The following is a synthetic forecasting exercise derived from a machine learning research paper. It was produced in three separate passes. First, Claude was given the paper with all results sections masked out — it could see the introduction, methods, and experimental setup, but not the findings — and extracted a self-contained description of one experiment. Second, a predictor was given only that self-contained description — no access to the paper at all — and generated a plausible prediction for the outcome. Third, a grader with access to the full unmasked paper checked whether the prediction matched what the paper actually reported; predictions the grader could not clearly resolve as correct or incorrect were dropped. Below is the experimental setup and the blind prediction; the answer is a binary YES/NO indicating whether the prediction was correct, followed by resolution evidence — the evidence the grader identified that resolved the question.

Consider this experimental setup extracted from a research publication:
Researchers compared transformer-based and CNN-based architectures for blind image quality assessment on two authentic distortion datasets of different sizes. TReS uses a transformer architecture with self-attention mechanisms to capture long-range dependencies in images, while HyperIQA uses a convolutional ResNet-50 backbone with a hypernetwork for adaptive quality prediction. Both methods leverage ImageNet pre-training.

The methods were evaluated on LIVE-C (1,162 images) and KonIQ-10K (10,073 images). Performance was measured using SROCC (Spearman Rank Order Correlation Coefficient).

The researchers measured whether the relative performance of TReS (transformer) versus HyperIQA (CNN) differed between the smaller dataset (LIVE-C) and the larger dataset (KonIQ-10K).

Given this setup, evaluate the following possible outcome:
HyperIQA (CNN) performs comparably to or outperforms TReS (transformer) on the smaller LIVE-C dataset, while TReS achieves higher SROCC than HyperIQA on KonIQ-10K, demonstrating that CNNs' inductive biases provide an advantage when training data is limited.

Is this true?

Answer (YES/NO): YES